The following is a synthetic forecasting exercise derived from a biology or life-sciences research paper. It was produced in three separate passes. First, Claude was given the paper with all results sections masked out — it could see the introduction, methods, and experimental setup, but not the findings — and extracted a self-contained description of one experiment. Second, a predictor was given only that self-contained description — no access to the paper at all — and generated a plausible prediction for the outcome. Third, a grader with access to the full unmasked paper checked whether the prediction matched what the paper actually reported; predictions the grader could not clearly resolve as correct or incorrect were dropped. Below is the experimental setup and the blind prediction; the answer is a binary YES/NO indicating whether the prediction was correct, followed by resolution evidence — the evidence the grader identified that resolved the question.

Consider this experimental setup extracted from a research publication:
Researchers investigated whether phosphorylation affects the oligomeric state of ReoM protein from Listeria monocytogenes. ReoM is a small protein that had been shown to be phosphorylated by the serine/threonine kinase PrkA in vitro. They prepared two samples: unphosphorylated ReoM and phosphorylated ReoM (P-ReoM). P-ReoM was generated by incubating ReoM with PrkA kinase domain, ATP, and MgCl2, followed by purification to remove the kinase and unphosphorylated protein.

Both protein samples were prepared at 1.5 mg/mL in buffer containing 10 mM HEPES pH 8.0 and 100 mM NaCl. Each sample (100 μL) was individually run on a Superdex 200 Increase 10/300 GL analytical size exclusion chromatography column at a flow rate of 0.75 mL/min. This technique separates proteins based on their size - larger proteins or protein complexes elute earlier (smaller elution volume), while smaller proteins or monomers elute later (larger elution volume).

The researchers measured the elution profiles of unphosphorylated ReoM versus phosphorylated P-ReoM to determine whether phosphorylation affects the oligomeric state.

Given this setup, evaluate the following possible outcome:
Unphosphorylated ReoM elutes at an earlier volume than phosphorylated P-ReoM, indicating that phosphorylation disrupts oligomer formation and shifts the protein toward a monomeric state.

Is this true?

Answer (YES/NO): NO